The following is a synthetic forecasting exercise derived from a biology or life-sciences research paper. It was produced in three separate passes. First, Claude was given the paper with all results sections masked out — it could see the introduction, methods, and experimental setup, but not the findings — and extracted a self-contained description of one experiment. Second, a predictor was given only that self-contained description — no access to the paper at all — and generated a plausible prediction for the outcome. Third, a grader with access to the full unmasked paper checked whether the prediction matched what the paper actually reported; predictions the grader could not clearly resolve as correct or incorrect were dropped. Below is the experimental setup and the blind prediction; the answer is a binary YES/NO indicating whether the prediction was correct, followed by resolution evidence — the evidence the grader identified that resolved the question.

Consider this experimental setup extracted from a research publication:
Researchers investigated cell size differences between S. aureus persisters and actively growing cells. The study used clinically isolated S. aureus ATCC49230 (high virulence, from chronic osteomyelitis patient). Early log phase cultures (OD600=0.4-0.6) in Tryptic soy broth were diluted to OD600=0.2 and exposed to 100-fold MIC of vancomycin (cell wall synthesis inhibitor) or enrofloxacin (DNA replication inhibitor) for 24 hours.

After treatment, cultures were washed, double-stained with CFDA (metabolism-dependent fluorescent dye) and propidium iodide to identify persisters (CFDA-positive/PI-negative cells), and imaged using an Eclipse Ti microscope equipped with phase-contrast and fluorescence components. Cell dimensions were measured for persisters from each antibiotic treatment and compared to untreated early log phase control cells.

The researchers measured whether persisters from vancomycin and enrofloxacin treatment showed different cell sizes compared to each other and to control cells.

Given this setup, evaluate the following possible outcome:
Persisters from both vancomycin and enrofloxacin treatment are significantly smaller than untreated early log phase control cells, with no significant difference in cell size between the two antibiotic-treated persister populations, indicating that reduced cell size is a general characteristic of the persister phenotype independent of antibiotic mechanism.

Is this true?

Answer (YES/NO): NO